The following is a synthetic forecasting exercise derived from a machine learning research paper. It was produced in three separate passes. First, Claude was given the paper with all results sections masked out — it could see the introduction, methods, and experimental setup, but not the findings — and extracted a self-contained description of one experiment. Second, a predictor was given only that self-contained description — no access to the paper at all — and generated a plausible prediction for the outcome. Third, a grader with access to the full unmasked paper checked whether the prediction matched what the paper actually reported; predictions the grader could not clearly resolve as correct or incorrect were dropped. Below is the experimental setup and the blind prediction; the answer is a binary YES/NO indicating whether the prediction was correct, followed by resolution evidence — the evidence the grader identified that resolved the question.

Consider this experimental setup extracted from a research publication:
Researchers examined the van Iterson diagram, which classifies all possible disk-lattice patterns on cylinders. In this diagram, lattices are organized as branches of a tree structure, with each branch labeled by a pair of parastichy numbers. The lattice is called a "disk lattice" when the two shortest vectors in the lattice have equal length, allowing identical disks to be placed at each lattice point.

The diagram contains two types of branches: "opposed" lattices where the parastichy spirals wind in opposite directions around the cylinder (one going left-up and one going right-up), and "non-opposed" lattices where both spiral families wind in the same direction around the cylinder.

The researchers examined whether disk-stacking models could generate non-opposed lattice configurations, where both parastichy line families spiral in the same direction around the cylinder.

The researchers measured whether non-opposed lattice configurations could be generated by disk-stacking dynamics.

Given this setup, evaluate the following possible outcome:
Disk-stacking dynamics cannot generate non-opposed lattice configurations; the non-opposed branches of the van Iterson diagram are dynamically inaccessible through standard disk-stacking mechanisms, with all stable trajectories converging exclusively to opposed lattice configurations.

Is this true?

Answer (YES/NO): YES